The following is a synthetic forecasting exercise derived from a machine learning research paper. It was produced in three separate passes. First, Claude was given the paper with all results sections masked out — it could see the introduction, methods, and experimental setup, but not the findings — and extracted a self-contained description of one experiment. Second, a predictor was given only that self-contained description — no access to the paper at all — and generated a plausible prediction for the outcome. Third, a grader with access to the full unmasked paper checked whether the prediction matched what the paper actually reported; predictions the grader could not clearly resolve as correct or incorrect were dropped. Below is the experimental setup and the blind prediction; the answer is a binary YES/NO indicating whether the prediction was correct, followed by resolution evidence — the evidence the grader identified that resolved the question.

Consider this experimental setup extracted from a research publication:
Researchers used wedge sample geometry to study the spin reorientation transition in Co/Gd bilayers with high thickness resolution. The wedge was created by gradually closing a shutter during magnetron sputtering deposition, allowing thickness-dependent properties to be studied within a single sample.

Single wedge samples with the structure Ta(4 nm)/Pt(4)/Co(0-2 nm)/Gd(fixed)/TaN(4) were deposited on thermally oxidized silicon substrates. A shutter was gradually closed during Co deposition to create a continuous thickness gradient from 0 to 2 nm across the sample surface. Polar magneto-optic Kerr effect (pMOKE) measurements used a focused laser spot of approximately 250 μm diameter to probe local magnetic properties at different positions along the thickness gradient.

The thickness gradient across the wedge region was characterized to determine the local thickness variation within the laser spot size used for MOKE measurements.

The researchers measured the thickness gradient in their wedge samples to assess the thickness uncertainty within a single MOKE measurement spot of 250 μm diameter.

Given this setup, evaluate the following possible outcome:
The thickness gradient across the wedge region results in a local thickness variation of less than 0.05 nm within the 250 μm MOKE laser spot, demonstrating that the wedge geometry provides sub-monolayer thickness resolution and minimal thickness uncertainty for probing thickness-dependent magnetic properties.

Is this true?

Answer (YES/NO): NO